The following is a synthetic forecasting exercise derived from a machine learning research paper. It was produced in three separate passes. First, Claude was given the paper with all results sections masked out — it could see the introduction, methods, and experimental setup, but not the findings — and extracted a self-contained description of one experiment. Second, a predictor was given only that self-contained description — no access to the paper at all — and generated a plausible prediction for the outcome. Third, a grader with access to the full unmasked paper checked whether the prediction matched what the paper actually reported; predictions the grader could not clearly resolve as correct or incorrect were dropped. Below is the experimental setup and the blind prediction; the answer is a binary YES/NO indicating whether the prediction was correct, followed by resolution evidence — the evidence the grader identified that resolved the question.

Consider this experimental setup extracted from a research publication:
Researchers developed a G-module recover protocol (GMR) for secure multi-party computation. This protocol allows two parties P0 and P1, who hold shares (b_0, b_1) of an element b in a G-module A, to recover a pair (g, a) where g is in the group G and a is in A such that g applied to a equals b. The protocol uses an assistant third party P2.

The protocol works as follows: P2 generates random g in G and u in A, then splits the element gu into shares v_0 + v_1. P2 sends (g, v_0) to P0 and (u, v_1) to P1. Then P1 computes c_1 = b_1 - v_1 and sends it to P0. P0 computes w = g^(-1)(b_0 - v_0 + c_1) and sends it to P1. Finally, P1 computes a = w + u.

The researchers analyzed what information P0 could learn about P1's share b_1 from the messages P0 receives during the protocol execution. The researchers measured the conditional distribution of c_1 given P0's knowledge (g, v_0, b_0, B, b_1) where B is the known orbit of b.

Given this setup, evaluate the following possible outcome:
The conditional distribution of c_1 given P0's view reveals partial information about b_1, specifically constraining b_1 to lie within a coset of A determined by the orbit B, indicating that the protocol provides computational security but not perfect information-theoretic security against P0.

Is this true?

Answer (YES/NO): NO